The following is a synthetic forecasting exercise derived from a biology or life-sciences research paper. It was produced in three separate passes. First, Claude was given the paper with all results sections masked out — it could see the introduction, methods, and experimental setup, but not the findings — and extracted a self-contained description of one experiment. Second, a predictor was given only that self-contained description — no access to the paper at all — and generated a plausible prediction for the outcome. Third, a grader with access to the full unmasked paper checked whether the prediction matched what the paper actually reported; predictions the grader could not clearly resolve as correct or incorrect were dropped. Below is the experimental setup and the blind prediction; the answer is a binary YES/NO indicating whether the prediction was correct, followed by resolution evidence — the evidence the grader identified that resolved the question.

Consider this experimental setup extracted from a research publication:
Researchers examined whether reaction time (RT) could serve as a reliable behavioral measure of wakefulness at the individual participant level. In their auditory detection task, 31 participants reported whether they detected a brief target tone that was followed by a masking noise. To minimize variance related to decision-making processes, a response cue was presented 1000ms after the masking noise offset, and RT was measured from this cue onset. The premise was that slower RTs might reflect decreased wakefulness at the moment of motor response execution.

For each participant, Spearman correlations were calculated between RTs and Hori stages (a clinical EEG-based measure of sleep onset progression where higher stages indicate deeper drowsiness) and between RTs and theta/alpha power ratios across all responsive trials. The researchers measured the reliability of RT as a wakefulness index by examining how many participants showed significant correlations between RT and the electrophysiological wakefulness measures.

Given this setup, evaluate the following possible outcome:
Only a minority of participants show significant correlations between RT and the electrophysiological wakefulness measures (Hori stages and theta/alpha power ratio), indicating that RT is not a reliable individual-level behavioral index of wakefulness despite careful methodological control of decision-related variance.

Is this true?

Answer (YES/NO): NO